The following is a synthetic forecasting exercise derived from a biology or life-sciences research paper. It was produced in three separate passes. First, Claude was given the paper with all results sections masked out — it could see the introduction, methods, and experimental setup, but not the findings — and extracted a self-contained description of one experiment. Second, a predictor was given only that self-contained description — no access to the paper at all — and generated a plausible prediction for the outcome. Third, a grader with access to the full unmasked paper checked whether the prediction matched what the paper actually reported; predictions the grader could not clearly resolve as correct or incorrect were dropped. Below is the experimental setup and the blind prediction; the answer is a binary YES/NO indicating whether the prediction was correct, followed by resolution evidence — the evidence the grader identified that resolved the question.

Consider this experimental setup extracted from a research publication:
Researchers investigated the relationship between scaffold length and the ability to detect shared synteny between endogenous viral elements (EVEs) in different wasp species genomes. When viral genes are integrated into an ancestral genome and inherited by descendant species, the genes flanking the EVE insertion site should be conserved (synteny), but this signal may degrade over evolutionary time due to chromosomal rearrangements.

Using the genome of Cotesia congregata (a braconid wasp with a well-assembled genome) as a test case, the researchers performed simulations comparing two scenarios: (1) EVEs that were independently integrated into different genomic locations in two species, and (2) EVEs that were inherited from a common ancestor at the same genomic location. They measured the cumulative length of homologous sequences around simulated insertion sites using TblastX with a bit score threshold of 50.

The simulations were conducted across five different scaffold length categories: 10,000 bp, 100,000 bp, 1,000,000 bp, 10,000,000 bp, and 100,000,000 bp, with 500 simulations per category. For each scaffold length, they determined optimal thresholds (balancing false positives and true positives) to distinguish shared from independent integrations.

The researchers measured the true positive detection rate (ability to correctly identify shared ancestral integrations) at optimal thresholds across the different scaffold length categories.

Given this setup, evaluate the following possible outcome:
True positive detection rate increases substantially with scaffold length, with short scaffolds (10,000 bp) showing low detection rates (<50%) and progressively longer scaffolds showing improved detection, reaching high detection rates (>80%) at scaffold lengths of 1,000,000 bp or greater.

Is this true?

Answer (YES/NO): NO